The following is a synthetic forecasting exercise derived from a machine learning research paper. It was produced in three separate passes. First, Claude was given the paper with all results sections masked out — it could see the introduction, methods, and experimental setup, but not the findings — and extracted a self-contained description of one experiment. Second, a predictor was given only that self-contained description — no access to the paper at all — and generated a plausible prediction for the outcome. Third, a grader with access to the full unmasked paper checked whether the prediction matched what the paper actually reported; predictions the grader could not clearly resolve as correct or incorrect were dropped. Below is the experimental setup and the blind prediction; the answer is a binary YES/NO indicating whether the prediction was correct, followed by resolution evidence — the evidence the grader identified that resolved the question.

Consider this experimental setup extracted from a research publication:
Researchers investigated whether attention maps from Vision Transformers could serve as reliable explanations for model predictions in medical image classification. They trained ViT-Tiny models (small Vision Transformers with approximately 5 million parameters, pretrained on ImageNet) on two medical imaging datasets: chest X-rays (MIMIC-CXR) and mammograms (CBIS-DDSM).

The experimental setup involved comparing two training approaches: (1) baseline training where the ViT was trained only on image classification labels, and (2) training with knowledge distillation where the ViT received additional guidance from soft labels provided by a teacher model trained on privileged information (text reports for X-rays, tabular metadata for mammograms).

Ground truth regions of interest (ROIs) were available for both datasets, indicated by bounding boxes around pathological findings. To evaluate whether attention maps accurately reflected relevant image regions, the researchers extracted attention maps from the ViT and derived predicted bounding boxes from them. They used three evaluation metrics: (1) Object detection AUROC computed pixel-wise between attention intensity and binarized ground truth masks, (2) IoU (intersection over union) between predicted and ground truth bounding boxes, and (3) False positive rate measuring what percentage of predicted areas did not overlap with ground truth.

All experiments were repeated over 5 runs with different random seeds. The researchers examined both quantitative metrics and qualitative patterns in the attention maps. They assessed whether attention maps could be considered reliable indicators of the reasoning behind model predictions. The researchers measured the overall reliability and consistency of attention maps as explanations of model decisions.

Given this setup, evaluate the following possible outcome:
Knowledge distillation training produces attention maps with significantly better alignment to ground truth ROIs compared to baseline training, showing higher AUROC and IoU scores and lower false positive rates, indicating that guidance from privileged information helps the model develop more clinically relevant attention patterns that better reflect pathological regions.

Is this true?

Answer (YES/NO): NO